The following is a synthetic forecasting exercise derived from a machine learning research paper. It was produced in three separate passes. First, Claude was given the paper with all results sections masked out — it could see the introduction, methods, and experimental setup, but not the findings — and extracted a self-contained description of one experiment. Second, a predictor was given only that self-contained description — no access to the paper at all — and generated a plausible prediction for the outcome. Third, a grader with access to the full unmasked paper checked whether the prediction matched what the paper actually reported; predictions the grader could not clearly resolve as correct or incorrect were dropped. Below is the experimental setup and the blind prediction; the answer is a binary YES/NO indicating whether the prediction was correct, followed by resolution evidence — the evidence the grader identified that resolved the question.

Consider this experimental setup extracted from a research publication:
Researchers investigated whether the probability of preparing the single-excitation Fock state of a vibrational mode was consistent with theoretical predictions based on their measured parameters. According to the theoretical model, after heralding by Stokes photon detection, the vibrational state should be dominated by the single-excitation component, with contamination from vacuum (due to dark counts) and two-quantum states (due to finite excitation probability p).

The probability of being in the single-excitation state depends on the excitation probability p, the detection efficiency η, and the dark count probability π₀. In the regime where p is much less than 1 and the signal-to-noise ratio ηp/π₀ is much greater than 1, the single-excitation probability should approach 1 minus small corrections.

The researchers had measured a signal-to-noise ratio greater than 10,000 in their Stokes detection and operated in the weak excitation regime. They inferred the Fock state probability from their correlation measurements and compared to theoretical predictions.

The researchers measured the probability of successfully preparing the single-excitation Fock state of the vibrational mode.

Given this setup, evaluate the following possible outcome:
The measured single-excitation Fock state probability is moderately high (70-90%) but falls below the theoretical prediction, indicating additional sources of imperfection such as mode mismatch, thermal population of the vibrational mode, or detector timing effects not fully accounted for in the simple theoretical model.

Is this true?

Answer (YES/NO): NO